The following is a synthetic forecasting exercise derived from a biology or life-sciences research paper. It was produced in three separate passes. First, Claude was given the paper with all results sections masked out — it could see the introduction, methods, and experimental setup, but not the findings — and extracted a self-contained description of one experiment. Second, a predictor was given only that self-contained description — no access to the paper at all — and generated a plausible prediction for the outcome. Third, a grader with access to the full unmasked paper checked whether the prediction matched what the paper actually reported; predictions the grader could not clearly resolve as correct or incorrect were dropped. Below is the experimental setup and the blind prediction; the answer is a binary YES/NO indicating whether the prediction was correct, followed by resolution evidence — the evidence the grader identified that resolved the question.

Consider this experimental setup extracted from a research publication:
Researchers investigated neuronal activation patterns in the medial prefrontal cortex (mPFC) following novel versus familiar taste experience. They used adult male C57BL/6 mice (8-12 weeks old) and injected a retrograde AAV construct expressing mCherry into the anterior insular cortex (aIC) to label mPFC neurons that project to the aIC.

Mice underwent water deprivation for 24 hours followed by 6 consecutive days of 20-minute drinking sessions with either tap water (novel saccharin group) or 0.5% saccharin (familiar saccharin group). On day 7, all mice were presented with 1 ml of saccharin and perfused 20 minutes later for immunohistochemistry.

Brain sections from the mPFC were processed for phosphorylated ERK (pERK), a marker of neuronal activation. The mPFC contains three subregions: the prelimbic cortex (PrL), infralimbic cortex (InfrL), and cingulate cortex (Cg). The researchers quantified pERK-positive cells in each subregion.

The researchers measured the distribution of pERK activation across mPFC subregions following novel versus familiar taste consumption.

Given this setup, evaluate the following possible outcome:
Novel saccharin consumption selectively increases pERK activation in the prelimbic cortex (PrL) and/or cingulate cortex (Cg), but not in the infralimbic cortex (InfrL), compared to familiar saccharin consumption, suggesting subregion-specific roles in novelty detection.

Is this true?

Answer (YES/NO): YES